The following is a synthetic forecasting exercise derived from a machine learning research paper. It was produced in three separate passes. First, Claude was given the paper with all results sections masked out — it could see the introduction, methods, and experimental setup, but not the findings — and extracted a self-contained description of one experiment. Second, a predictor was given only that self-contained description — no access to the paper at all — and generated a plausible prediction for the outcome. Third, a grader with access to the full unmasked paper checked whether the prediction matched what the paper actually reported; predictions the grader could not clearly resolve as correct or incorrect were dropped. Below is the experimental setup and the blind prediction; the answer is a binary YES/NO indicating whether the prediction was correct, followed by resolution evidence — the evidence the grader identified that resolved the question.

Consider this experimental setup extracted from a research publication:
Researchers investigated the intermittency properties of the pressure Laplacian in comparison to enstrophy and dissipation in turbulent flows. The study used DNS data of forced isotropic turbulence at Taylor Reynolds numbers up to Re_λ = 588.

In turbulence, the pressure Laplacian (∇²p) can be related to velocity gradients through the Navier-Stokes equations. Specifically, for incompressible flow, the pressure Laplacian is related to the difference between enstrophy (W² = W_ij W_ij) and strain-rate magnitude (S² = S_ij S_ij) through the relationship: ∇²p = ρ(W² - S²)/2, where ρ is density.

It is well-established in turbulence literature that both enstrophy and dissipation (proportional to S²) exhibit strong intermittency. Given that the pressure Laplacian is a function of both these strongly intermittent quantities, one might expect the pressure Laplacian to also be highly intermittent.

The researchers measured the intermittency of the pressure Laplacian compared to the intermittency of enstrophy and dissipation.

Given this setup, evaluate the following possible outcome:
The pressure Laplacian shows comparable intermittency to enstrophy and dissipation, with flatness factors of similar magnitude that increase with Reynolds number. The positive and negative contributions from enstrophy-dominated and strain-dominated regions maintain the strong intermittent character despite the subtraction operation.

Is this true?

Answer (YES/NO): NO